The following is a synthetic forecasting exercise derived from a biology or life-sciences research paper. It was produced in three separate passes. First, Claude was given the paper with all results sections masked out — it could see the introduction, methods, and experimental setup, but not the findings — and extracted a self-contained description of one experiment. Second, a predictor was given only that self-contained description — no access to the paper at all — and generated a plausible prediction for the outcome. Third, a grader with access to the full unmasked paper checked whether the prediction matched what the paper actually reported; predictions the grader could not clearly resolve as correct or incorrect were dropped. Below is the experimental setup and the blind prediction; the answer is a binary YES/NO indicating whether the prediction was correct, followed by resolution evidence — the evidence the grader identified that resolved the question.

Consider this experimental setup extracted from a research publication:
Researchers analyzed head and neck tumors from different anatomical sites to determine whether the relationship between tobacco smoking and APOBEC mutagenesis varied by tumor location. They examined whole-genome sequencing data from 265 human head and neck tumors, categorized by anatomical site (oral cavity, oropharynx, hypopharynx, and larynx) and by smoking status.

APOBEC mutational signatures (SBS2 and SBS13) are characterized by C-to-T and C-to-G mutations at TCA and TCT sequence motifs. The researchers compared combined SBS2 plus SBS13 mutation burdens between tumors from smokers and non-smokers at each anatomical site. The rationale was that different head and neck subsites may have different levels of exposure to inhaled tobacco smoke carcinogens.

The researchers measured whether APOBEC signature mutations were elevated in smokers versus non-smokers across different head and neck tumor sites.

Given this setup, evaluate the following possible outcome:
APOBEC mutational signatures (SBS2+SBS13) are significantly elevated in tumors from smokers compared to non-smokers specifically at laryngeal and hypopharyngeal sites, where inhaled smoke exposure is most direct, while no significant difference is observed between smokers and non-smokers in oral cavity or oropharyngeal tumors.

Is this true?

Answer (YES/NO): NO